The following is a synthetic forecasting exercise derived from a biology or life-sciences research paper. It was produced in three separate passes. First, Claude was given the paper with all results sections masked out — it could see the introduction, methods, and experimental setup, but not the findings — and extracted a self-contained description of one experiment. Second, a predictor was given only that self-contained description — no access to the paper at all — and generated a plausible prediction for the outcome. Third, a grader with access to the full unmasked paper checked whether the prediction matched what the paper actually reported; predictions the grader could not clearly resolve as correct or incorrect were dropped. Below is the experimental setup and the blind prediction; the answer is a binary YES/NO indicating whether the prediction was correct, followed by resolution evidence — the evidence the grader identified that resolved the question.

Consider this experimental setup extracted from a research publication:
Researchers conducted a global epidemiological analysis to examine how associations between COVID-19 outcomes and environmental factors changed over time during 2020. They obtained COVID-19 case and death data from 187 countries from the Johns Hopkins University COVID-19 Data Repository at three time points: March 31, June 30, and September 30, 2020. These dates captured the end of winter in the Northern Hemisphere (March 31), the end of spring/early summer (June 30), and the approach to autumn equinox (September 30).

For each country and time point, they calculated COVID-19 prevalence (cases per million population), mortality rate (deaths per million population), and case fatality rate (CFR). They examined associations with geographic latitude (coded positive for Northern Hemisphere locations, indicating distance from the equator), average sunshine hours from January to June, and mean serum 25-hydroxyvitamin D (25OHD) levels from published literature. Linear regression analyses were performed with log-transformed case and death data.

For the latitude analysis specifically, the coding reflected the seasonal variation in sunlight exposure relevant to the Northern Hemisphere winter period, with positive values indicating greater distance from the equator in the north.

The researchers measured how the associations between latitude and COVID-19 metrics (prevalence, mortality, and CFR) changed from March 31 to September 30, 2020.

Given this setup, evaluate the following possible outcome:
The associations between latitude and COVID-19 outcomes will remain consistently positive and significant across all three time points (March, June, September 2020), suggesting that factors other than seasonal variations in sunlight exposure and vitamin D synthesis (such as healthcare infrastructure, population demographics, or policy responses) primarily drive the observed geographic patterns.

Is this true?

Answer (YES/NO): NO